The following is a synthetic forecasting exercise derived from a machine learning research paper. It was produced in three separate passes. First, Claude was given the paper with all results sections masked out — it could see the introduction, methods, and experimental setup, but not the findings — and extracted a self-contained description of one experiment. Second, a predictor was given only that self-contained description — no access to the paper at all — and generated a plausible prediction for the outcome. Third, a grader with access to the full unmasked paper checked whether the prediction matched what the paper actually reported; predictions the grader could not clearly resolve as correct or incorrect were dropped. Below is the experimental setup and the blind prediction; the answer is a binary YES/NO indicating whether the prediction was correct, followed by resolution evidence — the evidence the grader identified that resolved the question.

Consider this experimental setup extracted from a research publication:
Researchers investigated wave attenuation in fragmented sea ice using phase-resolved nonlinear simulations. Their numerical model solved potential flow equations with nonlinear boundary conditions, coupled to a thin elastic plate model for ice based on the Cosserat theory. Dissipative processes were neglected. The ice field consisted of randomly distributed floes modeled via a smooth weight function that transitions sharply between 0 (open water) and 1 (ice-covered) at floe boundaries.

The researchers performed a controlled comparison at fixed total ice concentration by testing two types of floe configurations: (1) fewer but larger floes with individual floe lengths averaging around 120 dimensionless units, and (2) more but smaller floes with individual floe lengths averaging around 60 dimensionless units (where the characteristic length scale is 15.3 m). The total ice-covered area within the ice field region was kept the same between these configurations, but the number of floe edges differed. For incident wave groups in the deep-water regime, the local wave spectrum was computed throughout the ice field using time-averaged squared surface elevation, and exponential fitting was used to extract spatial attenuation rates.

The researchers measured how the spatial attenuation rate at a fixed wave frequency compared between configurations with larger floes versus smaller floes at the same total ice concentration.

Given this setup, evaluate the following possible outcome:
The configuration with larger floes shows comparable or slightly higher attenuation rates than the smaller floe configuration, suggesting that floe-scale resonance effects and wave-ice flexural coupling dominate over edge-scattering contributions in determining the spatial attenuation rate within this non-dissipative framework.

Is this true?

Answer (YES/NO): NO